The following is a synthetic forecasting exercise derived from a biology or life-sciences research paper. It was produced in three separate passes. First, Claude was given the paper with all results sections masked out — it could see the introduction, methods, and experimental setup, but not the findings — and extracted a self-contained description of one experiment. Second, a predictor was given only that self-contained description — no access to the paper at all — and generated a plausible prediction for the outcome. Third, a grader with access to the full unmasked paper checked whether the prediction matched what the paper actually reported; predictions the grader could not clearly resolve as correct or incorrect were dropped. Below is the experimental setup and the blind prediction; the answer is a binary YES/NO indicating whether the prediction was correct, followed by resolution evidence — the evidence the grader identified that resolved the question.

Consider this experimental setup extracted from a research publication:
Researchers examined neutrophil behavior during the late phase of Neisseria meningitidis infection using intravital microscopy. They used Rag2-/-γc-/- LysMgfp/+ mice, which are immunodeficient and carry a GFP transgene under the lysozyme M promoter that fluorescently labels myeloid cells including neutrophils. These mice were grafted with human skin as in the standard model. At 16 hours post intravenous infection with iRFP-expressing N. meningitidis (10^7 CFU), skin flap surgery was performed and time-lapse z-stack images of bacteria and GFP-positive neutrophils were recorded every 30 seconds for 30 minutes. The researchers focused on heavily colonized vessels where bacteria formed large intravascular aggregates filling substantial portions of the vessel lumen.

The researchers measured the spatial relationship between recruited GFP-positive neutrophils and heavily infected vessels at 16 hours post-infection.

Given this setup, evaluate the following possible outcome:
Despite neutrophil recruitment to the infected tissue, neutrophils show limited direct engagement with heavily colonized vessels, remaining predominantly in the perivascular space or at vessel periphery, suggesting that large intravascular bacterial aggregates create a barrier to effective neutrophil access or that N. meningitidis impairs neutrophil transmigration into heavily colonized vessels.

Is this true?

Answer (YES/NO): YES